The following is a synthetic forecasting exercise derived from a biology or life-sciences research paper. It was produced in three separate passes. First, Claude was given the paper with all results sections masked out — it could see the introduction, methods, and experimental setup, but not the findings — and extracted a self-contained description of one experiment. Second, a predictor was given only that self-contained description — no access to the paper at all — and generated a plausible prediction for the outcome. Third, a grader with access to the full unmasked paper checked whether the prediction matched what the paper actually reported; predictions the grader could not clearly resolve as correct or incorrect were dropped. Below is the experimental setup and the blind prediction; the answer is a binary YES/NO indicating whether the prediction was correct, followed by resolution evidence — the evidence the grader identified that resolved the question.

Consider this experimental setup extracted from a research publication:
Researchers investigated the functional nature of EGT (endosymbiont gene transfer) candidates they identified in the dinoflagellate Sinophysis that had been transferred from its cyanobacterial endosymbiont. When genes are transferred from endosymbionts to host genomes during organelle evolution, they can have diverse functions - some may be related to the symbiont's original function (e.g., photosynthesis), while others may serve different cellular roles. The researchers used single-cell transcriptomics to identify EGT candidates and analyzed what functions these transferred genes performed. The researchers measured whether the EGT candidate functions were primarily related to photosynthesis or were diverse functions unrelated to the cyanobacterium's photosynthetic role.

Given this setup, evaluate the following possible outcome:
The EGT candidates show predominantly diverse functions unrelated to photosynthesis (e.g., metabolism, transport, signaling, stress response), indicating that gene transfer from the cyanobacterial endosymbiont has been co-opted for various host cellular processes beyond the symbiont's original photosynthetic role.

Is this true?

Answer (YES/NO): NO